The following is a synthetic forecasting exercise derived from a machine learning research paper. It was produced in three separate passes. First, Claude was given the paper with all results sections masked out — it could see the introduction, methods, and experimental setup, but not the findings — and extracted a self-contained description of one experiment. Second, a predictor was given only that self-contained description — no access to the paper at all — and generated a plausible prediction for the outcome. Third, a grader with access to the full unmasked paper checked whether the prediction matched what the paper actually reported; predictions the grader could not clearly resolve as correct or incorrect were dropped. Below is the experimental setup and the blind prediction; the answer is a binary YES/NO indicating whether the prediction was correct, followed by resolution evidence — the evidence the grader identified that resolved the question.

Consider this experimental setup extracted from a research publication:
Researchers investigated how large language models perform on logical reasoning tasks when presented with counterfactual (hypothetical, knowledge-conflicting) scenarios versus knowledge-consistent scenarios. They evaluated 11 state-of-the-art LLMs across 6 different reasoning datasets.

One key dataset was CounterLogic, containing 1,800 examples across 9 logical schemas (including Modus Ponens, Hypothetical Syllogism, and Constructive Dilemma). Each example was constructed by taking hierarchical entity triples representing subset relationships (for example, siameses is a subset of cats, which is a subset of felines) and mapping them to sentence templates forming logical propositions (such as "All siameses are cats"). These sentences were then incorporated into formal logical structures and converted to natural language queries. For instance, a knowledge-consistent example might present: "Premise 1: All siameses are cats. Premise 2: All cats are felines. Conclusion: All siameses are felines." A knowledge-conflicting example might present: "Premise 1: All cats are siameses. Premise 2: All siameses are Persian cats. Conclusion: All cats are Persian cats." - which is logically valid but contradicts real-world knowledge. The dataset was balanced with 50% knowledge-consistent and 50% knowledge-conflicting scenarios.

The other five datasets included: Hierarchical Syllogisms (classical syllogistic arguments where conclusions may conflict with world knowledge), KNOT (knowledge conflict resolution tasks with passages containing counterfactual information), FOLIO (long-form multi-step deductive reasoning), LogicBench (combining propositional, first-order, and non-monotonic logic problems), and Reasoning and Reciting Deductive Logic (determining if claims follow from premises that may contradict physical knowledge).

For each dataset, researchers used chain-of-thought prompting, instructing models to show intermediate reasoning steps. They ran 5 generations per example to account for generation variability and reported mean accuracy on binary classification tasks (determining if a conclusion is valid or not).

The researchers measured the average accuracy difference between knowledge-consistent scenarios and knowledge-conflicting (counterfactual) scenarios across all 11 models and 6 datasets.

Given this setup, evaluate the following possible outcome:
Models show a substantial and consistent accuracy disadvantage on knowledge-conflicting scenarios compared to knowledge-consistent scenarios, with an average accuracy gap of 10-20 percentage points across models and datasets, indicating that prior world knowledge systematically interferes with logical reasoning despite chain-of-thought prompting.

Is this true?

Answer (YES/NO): NO